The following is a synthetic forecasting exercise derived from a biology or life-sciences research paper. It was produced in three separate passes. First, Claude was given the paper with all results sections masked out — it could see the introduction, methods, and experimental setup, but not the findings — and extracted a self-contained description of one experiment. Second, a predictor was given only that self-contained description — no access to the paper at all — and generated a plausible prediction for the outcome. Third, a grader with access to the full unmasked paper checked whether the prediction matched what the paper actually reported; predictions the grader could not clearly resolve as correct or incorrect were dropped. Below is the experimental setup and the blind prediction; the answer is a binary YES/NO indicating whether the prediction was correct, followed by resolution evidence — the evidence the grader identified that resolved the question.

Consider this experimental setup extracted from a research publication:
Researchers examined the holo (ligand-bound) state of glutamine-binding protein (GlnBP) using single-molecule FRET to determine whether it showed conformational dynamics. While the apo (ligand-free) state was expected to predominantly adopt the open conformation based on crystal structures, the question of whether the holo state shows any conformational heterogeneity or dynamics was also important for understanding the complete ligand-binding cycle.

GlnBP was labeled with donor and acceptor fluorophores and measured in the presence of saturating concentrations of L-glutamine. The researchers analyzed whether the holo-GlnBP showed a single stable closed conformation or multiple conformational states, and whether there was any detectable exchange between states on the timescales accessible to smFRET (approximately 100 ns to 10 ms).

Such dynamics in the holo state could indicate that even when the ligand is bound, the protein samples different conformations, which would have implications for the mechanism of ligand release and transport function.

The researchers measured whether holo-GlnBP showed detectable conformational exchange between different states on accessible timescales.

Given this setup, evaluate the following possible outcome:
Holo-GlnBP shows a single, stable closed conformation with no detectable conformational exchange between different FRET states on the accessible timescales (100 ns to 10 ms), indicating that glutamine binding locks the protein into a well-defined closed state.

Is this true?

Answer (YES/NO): YES